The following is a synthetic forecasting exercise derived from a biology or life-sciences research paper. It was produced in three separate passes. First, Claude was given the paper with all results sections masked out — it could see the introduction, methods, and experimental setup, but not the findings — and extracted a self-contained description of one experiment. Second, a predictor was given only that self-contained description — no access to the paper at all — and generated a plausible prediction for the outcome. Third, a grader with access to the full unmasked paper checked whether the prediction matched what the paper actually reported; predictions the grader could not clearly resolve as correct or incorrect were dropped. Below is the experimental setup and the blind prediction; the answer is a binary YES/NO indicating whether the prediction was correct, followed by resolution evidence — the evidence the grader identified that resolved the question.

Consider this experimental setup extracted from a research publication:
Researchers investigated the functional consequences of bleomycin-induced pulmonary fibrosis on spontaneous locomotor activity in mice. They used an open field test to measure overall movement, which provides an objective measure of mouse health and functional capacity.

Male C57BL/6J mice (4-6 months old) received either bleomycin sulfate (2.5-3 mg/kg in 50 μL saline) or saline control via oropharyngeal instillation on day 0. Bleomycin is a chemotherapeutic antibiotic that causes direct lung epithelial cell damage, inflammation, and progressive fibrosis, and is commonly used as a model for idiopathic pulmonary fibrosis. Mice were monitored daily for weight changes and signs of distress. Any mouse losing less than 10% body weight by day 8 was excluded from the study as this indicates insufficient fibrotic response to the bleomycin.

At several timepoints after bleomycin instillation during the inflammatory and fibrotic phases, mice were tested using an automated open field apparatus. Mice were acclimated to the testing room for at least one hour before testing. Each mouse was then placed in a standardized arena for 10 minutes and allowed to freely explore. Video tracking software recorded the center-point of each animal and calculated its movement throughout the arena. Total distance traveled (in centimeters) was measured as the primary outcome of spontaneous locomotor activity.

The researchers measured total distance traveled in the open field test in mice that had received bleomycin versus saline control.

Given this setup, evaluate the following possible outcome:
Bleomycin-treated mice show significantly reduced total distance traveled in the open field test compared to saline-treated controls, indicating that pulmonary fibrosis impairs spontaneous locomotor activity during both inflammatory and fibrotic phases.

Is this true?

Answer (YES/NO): YES